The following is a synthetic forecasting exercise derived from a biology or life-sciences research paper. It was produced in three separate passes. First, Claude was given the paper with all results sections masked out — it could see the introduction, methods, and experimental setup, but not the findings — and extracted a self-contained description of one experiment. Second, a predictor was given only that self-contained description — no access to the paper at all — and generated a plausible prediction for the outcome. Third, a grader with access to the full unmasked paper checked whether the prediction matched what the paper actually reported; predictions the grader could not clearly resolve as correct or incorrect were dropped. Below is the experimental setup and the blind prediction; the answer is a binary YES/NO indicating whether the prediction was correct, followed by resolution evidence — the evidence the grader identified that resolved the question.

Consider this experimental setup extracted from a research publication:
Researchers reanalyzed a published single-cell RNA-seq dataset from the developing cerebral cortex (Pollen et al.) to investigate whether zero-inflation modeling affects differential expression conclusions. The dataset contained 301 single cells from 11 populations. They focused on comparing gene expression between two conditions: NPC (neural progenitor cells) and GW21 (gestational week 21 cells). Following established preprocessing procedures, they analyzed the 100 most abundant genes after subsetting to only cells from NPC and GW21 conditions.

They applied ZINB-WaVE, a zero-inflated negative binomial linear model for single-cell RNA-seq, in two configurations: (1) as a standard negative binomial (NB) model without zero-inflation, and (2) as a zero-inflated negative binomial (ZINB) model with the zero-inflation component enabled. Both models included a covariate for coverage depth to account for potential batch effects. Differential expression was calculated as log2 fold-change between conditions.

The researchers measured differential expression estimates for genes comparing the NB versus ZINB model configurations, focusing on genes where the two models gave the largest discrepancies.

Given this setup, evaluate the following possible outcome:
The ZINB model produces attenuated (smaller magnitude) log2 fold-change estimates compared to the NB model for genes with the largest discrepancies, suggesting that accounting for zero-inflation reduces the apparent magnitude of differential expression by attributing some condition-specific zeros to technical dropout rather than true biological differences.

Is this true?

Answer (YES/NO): YES